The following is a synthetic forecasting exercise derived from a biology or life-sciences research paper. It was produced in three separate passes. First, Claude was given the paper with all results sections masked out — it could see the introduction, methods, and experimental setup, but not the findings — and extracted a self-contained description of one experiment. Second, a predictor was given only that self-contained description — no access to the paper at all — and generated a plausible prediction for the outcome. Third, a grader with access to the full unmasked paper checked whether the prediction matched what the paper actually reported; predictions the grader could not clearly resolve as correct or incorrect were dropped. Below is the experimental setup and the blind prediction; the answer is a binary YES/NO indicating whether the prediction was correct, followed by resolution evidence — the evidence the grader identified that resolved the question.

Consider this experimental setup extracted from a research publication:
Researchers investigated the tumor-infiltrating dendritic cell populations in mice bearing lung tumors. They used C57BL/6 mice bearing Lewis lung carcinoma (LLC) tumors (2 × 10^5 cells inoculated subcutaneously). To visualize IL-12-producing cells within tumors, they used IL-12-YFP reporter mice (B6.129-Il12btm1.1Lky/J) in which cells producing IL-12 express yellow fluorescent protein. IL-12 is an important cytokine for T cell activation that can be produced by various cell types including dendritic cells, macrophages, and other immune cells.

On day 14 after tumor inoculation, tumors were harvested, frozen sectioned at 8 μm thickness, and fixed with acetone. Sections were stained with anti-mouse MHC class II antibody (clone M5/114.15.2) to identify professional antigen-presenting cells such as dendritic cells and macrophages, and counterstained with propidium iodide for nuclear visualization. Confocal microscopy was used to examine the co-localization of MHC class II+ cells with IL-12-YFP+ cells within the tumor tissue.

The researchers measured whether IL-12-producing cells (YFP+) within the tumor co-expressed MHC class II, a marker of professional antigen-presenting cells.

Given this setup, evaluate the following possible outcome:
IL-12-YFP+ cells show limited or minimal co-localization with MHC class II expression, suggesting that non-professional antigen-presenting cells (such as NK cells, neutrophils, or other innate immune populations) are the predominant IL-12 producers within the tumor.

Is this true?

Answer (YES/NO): NO